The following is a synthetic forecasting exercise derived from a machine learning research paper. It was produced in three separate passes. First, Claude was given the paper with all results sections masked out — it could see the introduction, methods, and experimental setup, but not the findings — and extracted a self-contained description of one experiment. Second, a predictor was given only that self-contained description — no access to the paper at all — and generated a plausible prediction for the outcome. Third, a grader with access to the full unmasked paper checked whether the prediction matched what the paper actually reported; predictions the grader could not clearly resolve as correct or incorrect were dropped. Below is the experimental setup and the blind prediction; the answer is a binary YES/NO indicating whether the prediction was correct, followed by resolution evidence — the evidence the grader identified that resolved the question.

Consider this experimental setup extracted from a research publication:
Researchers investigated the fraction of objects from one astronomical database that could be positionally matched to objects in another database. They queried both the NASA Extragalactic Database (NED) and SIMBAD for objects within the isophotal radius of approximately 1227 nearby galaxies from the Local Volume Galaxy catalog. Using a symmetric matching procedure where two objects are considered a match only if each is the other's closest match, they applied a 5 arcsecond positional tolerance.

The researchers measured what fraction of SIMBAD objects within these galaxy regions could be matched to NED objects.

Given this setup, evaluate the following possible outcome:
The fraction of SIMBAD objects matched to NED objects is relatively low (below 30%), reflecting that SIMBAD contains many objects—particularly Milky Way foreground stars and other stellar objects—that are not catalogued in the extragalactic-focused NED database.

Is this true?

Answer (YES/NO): NO